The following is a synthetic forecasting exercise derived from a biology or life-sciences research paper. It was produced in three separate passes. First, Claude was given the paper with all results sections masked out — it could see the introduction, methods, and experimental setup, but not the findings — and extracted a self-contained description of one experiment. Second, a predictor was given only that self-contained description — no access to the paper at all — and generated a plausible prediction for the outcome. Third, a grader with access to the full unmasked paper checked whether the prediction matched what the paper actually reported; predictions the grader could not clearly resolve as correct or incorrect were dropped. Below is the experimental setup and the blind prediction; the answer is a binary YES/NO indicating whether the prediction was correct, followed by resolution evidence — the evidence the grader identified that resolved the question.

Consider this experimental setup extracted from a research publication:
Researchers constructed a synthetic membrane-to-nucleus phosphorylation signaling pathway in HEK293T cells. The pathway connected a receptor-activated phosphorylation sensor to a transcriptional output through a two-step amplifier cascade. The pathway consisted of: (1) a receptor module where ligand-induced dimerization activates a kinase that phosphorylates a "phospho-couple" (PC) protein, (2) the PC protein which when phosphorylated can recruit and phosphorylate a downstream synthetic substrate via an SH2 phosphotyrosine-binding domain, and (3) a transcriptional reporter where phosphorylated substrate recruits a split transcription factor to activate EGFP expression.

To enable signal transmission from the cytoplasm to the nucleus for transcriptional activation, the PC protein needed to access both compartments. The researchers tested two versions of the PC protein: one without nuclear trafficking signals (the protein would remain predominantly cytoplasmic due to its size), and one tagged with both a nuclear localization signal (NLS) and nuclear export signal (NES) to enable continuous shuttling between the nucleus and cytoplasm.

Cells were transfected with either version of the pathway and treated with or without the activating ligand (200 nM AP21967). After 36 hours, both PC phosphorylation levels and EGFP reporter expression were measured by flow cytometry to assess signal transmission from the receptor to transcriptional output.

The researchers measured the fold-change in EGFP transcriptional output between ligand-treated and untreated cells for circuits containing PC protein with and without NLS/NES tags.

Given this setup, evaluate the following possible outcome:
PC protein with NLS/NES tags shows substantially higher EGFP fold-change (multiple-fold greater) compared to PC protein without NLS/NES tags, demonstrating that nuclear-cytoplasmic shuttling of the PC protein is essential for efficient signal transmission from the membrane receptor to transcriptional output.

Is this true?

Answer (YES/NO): YES